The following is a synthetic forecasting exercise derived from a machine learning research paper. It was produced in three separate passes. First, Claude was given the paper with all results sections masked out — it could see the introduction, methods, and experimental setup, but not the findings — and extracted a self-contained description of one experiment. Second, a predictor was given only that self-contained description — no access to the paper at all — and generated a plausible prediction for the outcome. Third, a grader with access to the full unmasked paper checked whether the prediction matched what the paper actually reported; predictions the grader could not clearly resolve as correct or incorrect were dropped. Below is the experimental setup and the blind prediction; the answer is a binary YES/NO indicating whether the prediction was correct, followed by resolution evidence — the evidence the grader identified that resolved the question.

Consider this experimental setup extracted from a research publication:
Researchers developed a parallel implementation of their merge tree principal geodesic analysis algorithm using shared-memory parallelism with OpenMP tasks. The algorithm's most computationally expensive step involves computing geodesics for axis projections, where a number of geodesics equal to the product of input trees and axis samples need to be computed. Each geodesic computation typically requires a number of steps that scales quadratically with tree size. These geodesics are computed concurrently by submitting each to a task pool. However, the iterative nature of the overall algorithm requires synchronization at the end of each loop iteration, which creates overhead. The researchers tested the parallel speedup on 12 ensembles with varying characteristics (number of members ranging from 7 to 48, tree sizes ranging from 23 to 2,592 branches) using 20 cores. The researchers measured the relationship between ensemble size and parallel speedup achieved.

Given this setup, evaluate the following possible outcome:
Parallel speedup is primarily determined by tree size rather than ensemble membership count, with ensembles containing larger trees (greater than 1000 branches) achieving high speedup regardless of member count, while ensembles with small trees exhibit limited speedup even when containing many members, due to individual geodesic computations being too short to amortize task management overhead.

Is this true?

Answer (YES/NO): NO